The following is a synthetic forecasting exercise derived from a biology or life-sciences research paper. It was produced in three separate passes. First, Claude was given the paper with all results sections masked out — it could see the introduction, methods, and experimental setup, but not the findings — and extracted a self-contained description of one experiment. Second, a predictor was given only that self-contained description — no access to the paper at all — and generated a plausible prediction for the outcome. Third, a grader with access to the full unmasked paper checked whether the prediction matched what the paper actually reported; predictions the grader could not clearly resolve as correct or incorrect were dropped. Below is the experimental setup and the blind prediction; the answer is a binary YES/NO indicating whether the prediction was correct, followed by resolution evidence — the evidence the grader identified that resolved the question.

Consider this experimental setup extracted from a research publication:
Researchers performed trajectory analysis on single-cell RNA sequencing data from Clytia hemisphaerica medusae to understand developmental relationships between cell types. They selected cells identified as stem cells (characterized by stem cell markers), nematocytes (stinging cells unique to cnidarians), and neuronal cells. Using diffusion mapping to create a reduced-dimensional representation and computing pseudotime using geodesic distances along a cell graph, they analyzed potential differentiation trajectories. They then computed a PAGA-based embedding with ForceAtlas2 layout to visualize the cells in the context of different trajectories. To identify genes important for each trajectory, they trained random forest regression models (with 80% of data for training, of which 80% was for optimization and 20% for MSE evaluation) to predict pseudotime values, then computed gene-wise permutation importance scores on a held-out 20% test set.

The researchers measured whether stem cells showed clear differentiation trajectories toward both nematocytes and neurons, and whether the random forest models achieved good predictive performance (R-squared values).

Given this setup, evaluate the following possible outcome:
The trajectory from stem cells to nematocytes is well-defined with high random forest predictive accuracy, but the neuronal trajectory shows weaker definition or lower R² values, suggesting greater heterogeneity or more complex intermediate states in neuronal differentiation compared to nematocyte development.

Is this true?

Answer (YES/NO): NO